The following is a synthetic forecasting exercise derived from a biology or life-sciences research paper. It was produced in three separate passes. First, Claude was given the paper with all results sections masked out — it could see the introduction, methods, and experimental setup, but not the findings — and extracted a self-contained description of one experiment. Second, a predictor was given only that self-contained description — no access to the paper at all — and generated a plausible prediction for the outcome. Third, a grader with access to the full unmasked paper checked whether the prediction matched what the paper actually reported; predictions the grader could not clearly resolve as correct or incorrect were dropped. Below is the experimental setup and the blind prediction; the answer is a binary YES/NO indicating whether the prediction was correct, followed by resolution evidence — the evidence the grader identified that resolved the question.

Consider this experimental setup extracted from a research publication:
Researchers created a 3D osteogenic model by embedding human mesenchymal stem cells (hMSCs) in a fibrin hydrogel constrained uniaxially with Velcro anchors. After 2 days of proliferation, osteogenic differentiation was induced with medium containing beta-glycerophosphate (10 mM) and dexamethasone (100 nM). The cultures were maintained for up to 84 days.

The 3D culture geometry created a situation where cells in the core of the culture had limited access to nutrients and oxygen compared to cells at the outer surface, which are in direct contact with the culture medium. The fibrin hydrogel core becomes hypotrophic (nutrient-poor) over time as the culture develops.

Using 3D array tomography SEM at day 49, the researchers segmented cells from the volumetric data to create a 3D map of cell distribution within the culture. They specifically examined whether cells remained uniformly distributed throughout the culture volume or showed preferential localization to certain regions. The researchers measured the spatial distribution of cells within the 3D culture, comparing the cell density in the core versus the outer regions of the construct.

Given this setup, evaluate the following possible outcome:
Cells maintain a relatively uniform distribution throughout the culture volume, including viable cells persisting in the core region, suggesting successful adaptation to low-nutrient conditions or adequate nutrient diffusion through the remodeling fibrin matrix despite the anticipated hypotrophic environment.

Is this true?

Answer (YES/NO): NO